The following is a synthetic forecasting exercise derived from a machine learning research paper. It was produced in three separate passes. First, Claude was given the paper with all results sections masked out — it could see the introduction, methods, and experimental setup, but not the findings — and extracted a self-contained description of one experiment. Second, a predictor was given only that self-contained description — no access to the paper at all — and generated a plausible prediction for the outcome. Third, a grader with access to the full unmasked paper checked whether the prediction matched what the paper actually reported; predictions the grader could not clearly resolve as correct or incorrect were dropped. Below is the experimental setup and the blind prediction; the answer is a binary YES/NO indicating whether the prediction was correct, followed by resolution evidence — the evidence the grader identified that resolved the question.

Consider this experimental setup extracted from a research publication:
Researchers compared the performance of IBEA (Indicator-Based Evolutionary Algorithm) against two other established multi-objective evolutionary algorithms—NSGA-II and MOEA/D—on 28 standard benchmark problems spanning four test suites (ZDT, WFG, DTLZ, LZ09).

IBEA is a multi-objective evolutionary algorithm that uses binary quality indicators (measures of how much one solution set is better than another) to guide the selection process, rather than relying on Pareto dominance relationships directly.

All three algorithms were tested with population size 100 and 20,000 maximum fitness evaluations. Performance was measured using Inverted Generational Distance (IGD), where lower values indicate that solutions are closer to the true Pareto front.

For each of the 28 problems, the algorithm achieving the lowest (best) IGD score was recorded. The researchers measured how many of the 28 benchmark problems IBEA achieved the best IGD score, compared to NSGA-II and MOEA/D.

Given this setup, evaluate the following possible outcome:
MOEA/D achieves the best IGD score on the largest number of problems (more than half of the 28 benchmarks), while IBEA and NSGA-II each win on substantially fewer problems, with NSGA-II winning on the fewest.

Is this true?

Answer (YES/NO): NO